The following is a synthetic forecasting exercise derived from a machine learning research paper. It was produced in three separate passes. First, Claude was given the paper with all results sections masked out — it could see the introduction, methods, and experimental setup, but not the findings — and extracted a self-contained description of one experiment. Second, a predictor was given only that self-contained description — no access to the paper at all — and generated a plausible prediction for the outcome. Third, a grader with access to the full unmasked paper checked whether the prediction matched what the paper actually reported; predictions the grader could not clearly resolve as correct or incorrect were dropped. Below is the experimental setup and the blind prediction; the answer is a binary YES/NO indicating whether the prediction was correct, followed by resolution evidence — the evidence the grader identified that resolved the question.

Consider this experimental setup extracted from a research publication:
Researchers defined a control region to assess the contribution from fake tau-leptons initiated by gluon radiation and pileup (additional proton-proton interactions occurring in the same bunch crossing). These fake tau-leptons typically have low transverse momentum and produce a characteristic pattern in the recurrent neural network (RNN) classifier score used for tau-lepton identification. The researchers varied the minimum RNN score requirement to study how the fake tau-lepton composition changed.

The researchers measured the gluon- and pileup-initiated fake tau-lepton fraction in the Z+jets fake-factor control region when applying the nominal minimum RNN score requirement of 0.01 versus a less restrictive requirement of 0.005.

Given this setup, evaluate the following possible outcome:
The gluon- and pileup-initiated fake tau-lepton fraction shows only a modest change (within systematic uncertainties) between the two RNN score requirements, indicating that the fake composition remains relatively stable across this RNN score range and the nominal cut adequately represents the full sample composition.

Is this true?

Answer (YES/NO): NO